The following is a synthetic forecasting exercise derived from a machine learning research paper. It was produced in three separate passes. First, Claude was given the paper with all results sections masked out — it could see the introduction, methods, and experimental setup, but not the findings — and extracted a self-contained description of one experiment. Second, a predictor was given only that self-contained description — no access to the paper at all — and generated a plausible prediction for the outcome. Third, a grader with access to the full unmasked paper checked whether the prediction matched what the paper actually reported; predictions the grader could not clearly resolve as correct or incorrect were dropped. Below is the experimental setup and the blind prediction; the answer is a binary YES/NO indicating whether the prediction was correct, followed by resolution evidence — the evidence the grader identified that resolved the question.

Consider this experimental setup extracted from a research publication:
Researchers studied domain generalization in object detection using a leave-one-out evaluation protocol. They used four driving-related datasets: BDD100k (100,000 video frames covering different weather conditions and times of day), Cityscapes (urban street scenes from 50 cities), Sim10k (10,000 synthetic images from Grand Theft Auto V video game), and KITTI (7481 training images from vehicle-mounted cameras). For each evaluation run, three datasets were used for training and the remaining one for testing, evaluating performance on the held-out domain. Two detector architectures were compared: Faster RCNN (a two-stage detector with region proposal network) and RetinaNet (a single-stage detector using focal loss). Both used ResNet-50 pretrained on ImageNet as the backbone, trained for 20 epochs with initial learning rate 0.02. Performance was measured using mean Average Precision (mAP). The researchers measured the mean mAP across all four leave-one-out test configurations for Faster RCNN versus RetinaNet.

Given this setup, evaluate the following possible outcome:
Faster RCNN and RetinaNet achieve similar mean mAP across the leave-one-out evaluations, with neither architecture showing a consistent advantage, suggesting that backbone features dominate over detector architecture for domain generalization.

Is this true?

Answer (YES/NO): NO